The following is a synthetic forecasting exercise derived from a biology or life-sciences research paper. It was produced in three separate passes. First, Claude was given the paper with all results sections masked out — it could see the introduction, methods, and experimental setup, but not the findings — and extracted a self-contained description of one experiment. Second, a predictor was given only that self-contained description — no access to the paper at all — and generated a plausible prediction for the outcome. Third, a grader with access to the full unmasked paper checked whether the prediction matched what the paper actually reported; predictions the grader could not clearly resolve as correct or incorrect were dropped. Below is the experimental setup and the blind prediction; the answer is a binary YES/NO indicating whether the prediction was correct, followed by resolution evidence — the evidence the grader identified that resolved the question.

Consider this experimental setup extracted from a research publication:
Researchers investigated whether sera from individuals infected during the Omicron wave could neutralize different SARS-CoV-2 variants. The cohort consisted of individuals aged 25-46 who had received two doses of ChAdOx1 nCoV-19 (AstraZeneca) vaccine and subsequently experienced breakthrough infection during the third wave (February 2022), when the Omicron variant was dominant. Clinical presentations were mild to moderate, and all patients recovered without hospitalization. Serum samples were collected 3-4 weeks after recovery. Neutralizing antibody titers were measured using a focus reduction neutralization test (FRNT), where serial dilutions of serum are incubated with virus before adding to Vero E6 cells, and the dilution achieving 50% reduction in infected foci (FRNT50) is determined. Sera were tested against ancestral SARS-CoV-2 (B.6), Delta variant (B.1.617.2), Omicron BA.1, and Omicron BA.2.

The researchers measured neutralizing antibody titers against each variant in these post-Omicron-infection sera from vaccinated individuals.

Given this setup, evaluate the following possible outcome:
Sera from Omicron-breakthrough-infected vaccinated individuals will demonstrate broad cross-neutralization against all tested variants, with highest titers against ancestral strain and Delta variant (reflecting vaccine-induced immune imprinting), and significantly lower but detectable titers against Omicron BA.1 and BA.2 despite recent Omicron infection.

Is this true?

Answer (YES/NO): YES